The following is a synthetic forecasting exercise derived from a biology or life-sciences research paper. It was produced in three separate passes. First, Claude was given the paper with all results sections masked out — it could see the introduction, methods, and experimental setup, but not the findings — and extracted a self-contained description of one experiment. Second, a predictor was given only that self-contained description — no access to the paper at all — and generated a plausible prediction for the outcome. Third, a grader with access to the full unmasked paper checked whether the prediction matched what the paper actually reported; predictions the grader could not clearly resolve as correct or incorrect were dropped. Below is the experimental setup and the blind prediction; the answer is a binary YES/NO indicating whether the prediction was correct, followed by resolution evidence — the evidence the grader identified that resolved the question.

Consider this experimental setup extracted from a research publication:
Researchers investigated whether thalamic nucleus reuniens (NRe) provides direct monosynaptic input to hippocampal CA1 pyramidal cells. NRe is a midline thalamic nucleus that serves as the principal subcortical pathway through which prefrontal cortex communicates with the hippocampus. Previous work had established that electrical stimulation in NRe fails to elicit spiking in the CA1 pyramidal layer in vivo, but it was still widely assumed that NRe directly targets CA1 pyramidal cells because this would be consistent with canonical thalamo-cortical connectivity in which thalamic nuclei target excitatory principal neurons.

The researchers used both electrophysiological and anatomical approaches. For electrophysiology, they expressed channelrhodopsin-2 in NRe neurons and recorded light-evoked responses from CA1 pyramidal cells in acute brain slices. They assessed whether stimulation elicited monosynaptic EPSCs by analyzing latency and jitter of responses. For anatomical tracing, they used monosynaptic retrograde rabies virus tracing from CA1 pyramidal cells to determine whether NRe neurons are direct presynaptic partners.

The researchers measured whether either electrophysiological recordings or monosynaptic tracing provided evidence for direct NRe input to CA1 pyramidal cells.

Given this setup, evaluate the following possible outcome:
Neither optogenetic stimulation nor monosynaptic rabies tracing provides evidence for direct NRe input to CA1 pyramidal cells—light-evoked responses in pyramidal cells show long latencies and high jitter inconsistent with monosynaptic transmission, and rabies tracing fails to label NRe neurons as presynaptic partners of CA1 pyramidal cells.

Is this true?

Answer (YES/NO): NO